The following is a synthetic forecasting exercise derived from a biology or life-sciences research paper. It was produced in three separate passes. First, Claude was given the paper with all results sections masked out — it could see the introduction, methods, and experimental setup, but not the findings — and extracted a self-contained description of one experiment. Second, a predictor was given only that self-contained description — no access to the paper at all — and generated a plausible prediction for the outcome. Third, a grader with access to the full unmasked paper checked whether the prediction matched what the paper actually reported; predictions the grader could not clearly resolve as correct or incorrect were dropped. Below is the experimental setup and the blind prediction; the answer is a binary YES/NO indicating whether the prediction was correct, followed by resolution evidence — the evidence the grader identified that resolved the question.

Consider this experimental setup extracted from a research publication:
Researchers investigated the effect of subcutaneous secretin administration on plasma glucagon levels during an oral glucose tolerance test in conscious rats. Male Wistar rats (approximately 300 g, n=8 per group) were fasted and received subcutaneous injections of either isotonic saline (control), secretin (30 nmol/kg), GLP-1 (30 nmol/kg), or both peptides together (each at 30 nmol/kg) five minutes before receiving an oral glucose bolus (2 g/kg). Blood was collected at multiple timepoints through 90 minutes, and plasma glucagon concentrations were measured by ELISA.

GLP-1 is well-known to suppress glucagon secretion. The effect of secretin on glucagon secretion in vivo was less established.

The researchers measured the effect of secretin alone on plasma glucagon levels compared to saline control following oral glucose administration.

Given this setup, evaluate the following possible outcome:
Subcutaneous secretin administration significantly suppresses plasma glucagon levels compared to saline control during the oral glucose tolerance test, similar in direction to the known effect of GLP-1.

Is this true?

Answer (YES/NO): NO